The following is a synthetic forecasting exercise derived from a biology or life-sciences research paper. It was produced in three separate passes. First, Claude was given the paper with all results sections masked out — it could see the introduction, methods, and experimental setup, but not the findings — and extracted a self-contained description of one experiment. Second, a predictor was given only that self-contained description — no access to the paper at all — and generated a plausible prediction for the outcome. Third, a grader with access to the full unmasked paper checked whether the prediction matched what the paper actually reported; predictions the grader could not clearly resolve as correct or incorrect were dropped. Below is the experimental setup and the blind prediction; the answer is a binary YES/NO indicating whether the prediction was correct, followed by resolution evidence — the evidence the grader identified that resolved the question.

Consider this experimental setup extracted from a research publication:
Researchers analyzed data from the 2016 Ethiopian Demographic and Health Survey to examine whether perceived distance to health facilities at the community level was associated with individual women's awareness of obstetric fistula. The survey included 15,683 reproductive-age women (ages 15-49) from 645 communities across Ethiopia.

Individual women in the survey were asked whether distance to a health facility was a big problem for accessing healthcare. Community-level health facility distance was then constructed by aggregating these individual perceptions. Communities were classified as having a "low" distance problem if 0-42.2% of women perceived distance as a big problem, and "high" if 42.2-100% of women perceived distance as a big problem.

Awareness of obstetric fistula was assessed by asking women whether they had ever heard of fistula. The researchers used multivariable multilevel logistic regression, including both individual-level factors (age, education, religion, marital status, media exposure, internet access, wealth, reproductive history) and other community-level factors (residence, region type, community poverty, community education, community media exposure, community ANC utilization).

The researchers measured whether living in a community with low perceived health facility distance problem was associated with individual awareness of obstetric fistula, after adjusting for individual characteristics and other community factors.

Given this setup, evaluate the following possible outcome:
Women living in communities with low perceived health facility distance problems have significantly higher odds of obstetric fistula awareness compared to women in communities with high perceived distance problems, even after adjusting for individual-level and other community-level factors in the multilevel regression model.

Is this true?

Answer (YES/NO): YES